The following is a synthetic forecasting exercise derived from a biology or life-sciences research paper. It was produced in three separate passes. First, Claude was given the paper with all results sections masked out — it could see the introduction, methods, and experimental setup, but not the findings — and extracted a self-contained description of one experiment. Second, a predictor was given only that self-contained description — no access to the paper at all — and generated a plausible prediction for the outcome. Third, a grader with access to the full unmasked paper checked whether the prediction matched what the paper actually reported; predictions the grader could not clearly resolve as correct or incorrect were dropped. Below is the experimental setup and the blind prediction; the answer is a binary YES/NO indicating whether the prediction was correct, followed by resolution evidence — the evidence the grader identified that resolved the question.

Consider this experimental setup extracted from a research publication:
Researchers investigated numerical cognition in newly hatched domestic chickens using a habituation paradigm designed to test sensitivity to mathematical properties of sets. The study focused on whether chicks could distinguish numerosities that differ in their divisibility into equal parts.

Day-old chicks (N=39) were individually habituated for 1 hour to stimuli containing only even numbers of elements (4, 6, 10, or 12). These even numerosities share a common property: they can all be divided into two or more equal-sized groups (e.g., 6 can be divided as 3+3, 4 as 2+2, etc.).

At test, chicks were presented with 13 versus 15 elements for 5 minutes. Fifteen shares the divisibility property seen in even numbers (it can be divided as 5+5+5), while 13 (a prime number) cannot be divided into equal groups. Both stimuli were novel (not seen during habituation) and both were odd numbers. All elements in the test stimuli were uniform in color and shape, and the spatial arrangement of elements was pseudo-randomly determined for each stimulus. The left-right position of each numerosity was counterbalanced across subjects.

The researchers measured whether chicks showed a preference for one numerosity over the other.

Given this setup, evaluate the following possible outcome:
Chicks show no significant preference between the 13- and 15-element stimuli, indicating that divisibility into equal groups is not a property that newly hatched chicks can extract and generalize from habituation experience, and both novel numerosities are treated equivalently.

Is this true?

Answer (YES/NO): YES